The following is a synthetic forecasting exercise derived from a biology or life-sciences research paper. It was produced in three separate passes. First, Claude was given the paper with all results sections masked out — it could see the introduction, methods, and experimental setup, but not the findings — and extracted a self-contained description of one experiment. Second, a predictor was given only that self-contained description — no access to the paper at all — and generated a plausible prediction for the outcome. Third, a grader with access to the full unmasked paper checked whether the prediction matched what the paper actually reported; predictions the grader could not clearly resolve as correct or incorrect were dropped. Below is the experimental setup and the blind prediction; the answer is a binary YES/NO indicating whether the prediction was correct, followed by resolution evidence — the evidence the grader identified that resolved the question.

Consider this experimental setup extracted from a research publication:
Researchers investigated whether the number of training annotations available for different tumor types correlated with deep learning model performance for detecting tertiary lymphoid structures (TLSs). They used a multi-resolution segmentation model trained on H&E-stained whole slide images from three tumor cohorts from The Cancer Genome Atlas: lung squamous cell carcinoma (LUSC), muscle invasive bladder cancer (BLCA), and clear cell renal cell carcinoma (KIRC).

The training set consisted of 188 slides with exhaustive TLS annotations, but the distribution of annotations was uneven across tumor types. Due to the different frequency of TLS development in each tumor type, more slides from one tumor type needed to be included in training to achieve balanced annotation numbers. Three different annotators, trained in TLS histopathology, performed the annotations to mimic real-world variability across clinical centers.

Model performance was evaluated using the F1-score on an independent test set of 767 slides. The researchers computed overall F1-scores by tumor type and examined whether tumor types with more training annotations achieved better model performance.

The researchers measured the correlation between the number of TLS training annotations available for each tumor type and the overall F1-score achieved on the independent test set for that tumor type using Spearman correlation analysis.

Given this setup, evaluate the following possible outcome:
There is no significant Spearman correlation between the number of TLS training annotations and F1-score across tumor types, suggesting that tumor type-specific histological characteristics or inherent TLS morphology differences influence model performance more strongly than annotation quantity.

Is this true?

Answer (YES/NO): NO